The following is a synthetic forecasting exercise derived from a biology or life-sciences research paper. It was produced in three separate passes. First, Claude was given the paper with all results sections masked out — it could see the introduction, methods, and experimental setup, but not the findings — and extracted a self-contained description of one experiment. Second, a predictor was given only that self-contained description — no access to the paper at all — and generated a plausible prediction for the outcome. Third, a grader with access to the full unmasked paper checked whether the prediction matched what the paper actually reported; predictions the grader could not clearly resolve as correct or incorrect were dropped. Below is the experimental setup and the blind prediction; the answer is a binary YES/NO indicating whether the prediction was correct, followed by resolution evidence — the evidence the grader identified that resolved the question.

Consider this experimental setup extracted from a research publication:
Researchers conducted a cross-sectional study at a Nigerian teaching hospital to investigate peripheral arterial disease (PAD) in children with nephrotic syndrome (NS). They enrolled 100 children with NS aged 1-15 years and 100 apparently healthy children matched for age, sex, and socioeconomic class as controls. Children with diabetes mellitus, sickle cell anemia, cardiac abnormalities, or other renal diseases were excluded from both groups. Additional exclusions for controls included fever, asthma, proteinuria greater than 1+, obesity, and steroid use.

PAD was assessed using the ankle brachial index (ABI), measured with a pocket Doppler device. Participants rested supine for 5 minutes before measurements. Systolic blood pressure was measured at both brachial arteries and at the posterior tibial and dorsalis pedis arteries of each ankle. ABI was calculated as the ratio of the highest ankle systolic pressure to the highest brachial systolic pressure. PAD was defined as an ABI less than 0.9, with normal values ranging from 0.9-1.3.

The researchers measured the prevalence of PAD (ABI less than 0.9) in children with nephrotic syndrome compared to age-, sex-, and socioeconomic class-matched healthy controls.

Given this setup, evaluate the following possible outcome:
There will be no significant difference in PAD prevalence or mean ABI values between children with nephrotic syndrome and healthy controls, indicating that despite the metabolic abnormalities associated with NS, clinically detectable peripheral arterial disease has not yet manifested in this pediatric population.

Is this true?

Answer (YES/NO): NO